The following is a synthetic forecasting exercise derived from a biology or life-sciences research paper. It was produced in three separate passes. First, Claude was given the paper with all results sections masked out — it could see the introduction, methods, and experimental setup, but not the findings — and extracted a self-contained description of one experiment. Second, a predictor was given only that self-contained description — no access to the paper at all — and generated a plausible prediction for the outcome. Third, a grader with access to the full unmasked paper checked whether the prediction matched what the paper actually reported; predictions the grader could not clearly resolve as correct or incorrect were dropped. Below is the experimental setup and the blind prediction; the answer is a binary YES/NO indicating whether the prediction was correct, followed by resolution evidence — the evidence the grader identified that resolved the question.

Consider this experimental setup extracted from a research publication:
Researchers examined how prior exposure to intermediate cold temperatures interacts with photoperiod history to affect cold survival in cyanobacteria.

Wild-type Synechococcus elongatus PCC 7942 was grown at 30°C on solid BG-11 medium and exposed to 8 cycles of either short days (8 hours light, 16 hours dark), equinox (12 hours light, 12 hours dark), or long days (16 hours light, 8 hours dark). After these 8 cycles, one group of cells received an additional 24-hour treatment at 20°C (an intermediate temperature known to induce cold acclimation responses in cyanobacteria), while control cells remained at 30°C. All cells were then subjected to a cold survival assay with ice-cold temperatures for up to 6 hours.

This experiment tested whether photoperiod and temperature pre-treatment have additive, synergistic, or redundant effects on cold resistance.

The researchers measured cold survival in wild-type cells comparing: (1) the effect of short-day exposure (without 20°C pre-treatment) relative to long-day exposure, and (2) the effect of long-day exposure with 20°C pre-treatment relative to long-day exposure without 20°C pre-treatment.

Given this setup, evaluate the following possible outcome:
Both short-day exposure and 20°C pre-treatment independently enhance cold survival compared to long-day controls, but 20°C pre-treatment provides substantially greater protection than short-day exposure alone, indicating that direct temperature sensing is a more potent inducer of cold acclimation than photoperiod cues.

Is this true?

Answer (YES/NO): NO